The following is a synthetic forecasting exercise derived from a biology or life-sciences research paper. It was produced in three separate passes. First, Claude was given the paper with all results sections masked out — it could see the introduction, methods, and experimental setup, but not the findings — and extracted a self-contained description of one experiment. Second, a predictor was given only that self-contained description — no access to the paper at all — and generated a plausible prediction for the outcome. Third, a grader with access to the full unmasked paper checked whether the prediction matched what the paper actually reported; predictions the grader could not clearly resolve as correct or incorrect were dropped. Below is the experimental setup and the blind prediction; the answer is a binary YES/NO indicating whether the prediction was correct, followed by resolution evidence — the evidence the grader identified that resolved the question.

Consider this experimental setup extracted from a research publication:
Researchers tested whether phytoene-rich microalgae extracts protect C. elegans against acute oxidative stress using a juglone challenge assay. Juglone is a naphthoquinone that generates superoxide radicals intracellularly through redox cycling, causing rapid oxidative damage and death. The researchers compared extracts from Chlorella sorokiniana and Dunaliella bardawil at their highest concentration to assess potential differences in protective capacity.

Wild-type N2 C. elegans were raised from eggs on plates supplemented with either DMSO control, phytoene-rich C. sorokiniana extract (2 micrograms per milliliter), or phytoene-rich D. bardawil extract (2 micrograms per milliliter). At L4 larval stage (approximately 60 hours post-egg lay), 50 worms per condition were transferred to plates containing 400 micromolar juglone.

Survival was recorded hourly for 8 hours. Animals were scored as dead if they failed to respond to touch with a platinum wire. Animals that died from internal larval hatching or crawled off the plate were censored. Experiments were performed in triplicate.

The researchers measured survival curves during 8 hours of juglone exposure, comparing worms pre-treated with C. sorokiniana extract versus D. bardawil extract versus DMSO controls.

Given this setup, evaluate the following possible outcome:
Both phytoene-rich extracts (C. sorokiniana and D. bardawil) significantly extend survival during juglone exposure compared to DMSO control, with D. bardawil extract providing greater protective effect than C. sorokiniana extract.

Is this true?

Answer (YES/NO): NO